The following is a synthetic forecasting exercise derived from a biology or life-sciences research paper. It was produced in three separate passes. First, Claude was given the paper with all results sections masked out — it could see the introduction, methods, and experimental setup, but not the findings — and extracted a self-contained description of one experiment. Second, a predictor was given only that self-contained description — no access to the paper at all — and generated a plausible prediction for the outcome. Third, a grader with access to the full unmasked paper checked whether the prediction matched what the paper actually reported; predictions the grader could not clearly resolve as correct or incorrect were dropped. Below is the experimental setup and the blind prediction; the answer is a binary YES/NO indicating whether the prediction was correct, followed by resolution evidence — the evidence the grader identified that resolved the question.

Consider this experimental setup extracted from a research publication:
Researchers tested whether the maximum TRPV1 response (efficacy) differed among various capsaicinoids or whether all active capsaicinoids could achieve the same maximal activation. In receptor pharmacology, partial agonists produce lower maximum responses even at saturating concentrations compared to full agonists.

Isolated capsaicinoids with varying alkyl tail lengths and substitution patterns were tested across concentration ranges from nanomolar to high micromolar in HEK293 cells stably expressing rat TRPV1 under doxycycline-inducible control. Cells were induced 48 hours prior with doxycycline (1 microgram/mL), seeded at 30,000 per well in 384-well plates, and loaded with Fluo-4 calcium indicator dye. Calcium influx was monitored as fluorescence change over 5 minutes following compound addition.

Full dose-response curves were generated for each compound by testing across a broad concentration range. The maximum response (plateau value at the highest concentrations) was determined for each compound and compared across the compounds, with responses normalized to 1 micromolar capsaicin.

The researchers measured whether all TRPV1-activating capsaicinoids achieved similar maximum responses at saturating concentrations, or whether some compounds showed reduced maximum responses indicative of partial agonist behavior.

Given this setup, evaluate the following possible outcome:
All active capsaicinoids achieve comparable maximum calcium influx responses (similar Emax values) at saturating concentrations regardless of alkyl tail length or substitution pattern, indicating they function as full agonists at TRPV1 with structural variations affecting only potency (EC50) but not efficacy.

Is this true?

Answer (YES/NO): NO